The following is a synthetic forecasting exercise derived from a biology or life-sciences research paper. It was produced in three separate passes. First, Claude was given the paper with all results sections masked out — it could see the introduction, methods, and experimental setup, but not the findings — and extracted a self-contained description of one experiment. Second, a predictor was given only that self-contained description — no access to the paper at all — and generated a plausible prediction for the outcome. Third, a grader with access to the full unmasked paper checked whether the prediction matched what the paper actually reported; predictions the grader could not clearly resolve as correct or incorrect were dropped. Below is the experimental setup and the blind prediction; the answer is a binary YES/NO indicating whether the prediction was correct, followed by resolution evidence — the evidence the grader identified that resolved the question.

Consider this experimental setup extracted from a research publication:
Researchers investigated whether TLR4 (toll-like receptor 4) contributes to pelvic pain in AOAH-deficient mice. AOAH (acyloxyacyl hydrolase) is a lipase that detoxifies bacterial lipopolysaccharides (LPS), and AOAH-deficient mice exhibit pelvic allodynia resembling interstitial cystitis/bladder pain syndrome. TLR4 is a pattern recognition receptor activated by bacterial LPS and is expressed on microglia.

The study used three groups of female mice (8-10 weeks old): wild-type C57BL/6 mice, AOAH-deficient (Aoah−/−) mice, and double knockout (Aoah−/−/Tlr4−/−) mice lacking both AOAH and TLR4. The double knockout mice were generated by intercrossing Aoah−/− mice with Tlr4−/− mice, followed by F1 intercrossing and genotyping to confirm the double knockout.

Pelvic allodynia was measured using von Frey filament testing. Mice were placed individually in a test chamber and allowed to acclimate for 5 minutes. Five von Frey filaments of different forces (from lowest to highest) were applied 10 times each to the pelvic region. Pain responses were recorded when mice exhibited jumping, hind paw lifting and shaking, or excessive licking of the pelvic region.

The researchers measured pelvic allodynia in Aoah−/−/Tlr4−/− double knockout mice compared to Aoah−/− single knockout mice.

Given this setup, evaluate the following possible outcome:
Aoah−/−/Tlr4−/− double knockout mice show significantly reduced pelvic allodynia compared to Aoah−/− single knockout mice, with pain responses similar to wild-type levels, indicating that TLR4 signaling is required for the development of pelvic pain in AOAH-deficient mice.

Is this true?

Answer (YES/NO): NO